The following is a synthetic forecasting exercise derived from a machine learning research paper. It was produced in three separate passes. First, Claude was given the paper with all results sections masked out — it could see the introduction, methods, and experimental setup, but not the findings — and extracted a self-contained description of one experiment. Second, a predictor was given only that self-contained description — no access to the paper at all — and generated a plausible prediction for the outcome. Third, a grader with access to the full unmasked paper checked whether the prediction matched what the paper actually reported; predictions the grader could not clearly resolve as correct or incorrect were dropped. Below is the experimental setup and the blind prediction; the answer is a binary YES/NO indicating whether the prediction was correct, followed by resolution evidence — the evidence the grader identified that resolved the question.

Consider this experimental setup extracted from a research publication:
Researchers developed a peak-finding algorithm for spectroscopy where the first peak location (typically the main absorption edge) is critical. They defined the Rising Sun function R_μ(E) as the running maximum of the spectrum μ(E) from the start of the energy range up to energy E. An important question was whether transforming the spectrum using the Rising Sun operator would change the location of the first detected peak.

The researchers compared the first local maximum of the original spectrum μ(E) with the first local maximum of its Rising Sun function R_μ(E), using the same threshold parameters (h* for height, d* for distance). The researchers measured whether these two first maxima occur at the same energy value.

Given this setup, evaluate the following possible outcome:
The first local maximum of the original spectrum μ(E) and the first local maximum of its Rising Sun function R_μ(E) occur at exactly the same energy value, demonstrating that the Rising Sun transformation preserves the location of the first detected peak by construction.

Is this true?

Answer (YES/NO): YES